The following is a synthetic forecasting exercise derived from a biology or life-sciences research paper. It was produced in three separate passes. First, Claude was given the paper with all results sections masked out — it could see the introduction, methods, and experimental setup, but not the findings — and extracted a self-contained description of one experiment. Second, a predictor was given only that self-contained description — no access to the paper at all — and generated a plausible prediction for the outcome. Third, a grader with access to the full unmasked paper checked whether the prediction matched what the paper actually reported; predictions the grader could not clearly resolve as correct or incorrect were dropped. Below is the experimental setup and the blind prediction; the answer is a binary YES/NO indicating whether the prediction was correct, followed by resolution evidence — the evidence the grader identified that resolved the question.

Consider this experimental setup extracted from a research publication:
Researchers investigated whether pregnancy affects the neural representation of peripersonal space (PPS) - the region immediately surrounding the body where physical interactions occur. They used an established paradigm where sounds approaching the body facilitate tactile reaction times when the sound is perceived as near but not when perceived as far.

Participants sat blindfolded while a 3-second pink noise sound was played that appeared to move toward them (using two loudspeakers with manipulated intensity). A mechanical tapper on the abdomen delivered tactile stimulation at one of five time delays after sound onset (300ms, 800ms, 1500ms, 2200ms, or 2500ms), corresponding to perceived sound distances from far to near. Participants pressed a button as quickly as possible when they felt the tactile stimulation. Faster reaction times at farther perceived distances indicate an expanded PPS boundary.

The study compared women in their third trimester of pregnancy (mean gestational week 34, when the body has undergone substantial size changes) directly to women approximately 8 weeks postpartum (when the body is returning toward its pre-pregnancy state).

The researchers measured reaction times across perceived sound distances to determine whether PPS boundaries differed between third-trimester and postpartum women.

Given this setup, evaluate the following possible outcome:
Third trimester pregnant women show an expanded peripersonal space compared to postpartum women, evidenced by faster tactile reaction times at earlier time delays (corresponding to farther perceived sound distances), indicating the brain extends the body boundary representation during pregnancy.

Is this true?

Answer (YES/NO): YES